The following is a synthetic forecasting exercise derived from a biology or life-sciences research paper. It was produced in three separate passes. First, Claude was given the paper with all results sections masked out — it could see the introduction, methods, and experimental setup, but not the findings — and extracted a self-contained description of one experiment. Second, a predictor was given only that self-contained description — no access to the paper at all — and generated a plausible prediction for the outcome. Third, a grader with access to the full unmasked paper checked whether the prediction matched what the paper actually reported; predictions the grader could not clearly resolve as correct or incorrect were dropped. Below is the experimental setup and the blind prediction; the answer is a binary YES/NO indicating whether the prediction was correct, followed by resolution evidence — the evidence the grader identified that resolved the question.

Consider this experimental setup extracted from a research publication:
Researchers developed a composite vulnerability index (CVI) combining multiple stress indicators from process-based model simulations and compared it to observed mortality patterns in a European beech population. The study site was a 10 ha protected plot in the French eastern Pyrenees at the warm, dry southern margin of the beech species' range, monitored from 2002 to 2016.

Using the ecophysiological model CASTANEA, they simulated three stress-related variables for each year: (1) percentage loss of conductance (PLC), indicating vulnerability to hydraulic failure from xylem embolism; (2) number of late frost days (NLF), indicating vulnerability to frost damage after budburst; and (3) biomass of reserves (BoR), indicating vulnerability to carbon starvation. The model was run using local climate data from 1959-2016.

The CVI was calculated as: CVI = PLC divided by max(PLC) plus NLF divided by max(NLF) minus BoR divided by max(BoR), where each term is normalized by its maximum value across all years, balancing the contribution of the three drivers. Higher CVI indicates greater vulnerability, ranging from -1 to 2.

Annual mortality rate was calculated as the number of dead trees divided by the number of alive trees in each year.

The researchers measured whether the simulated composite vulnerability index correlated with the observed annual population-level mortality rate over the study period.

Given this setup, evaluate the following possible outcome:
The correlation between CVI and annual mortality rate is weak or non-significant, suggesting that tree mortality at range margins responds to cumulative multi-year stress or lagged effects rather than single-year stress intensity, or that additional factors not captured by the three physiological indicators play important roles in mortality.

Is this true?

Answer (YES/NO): NO